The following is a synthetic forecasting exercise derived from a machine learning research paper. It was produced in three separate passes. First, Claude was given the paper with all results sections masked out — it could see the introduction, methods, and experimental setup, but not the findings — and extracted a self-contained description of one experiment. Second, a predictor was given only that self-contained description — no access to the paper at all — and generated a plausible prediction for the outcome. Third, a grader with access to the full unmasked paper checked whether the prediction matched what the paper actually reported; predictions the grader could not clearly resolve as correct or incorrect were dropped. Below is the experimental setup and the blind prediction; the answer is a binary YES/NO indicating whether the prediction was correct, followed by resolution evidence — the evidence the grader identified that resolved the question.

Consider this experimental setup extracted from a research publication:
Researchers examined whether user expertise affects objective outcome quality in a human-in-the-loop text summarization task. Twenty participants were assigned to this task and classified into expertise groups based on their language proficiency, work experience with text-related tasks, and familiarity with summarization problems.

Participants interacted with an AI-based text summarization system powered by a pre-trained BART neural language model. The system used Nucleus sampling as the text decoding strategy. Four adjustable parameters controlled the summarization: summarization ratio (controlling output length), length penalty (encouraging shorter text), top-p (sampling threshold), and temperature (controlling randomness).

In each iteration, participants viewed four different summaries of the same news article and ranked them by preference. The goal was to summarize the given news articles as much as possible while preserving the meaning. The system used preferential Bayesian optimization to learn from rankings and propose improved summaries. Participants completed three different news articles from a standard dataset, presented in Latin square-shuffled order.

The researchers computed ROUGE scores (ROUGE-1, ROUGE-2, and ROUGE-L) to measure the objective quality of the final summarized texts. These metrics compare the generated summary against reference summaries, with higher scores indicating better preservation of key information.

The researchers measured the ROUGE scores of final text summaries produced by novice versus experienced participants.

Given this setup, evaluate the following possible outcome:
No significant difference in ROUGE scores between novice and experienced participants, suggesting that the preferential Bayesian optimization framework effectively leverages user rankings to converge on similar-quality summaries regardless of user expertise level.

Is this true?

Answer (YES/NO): YES